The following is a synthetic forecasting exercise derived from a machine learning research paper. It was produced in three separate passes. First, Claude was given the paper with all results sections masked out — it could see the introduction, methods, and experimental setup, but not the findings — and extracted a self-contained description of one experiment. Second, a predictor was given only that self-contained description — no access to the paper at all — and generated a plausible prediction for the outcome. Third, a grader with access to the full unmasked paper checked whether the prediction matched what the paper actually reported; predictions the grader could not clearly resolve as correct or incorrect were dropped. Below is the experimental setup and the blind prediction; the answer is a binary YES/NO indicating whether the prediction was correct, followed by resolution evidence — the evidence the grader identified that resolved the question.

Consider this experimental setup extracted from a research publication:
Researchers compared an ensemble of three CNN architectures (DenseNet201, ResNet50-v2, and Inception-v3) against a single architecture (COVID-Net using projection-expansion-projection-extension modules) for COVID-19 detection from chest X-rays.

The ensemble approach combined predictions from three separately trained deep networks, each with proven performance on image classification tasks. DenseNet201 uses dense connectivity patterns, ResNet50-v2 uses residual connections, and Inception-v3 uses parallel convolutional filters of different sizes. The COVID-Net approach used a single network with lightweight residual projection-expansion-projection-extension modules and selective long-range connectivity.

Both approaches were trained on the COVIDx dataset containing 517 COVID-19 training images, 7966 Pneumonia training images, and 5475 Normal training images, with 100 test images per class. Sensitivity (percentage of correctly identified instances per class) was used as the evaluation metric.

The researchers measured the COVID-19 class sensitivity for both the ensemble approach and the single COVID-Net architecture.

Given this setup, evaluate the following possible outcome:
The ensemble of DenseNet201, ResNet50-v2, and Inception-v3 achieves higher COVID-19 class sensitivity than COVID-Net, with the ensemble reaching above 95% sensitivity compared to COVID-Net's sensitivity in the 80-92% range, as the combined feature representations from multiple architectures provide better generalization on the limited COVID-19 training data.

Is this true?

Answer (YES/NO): NO